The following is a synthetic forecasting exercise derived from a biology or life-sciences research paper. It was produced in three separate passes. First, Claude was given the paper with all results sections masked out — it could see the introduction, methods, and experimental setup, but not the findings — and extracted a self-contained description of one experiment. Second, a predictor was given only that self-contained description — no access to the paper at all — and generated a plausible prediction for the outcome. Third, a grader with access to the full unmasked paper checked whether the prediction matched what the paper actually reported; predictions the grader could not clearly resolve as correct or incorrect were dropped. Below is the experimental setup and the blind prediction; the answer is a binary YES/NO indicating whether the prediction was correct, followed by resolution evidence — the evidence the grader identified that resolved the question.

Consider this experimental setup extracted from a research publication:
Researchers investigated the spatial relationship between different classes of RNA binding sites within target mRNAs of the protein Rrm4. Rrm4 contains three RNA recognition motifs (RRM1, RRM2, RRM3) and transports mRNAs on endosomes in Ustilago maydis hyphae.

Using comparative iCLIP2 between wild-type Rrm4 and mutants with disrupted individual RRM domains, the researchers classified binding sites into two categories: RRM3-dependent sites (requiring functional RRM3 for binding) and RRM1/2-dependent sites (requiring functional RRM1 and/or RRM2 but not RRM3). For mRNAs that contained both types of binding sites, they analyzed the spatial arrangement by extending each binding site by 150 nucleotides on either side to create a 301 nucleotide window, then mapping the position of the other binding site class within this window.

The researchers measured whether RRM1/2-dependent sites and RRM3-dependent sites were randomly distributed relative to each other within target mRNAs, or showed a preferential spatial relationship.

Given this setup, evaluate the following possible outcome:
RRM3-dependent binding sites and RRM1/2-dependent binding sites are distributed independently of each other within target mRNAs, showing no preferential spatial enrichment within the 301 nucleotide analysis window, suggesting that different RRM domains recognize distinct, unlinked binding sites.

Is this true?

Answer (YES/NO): NO